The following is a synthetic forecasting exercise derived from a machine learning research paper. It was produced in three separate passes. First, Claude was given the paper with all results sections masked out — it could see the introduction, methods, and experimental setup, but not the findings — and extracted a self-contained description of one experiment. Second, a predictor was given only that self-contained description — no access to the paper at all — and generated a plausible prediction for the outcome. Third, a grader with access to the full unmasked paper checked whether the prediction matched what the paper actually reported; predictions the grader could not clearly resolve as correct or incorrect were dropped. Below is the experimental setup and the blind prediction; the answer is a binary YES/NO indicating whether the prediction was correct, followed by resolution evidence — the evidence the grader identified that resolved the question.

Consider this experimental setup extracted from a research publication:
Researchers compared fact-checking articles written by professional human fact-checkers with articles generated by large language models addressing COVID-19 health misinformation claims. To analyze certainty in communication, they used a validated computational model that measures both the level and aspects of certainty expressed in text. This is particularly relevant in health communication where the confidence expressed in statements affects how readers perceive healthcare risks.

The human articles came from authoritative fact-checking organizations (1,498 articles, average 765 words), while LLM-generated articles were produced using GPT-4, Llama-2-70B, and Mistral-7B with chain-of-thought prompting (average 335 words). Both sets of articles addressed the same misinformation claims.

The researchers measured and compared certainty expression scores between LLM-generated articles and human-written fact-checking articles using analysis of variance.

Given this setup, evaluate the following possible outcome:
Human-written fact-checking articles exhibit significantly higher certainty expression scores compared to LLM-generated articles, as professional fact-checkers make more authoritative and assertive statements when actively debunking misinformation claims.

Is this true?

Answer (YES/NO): YES